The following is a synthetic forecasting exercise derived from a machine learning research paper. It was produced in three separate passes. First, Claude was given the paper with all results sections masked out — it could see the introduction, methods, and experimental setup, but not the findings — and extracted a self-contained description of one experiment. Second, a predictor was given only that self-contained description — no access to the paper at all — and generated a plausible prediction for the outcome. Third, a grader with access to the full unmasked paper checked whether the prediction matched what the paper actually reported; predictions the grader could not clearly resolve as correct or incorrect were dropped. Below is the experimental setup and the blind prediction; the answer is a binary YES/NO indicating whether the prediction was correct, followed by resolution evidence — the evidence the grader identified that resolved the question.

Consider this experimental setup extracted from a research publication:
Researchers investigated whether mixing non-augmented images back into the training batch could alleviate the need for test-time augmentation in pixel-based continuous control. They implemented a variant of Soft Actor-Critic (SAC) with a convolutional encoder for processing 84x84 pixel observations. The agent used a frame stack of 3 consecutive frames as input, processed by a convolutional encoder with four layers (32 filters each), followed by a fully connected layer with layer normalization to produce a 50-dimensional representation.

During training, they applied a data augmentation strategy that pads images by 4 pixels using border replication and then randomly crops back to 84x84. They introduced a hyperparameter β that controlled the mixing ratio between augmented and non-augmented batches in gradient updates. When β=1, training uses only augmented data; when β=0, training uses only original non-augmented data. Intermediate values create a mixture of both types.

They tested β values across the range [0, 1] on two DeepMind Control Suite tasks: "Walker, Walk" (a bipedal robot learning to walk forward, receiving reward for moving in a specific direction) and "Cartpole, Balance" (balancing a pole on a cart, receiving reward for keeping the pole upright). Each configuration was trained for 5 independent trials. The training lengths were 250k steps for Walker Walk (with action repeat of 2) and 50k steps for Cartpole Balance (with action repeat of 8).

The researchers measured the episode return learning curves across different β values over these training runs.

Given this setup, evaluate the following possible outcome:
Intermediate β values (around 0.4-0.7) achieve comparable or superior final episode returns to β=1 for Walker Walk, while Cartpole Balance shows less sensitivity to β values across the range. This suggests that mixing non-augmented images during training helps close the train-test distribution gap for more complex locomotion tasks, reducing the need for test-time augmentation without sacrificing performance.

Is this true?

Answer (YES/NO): NO